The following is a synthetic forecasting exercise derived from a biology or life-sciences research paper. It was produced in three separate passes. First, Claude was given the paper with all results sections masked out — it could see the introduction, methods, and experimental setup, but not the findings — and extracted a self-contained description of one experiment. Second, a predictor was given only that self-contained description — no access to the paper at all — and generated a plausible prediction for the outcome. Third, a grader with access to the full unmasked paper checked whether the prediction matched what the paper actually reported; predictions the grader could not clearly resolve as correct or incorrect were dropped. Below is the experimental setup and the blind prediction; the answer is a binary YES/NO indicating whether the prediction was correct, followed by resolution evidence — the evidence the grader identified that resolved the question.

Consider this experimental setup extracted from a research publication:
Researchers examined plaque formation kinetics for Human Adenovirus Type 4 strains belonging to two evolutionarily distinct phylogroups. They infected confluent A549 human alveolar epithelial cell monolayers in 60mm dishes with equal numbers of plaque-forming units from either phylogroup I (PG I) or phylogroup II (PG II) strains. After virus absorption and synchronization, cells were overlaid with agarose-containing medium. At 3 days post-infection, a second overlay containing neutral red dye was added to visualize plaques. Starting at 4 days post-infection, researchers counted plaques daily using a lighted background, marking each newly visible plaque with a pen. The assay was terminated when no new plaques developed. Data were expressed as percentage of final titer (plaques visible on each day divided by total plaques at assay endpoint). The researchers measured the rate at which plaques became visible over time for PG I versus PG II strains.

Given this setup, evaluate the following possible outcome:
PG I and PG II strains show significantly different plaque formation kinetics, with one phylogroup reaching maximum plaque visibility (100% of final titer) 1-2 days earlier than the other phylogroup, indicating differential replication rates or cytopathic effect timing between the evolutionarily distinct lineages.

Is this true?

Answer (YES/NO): YES